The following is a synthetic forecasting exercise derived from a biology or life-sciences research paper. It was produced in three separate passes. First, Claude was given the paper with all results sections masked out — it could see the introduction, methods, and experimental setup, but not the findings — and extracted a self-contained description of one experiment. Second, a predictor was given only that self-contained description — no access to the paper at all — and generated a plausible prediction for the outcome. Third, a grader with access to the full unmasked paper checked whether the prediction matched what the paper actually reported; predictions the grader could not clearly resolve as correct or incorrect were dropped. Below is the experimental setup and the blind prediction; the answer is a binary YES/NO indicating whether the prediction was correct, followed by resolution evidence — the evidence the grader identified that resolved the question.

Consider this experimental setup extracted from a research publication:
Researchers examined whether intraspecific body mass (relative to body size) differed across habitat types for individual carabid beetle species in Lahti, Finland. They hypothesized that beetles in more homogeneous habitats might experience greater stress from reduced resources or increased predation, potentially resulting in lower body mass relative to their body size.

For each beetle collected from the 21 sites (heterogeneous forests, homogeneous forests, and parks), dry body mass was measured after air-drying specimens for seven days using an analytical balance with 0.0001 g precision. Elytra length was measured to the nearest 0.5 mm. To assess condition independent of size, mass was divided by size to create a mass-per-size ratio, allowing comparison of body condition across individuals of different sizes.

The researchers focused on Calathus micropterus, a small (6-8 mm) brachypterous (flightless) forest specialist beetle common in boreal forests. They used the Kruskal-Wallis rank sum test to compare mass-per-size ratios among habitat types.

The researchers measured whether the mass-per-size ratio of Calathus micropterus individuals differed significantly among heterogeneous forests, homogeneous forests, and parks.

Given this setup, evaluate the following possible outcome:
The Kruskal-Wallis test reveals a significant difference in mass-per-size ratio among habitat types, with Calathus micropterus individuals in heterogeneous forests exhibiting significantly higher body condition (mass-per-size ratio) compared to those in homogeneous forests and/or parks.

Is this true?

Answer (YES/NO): YES